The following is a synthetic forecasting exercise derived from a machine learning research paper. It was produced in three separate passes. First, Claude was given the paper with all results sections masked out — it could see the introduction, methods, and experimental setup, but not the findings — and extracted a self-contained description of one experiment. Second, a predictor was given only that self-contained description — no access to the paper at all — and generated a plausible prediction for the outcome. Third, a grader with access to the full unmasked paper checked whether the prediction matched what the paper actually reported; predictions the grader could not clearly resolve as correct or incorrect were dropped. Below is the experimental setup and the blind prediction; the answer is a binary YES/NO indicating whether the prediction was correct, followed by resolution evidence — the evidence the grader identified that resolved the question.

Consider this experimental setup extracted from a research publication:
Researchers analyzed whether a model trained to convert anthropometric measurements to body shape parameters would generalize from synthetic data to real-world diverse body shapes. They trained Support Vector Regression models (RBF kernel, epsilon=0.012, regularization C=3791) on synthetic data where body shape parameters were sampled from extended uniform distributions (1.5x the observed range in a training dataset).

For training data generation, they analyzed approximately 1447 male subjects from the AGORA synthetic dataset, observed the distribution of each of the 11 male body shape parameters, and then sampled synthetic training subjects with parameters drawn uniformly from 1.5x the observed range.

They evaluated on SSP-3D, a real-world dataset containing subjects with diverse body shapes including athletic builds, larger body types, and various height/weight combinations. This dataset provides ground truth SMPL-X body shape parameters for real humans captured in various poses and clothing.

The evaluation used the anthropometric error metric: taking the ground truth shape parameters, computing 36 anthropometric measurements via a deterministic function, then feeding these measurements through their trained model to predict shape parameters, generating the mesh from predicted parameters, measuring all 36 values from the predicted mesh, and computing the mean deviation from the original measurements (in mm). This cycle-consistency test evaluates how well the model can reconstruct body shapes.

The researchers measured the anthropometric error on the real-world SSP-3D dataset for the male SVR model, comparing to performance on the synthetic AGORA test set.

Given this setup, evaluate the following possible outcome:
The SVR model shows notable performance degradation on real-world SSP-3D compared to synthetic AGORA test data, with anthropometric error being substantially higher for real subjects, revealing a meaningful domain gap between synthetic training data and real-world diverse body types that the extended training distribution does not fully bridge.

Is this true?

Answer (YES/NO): NO